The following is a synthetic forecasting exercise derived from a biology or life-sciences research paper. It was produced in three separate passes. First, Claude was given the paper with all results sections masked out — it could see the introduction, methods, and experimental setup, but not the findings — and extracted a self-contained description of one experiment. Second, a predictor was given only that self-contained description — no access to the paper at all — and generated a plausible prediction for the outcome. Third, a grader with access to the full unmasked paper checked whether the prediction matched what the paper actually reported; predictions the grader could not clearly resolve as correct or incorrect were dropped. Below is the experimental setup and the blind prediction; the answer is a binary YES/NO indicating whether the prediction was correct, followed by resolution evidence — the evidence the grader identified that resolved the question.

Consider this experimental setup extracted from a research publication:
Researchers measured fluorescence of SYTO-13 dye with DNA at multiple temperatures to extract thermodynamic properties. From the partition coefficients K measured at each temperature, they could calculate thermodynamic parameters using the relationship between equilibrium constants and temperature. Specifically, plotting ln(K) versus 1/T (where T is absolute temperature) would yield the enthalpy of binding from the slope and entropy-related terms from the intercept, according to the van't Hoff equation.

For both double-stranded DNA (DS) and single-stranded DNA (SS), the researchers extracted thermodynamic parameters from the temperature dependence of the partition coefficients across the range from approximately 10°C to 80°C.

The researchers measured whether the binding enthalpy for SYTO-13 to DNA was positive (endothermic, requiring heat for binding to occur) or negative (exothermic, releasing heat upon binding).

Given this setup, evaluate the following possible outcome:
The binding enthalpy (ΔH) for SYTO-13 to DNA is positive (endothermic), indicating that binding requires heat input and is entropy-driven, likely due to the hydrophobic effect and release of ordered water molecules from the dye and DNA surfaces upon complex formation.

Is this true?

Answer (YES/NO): NO